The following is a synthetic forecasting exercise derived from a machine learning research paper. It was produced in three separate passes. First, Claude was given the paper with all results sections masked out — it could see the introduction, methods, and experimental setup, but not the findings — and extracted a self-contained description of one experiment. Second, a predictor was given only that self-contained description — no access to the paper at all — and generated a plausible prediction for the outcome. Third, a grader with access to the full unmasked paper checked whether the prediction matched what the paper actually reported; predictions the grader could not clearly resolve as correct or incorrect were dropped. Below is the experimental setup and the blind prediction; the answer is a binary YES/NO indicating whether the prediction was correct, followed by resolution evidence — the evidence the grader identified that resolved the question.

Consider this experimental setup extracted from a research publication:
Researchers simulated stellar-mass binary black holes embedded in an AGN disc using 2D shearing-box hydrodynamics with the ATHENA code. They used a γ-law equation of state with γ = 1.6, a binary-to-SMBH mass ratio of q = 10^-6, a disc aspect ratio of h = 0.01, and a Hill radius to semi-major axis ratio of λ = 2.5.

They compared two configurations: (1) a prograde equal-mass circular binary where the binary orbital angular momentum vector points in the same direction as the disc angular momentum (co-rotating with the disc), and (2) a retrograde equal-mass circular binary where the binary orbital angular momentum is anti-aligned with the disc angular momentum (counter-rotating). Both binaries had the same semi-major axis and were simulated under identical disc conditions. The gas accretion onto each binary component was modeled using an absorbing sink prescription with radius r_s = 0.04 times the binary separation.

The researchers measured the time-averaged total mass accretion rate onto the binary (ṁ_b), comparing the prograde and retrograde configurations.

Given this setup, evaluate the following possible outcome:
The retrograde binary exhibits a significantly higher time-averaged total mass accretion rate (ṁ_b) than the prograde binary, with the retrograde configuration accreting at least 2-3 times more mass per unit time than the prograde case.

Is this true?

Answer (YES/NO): YES